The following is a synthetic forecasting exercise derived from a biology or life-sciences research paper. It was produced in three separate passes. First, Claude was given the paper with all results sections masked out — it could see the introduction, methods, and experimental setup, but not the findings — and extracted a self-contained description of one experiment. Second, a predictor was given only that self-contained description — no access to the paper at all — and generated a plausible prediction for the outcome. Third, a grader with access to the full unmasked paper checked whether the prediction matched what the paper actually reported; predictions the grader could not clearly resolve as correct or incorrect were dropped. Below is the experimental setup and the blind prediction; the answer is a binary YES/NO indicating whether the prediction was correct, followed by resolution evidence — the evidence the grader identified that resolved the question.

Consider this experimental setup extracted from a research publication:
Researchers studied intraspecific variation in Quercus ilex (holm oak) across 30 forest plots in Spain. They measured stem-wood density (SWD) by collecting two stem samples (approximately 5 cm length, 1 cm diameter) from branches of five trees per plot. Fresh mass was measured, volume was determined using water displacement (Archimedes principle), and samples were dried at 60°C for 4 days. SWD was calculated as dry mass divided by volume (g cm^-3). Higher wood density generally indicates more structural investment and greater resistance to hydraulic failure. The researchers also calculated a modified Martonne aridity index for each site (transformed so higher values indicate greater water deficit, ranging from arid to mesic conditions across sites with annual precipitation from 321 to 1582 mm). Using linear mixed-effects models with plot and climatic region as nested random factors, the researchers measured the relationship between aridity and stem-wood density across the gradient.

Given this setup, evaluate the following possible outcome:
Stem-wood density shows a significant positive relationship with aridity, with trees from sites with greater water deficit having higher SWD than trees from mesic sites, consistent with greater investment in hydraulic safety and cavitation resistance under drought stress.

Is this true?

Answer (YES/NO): NO